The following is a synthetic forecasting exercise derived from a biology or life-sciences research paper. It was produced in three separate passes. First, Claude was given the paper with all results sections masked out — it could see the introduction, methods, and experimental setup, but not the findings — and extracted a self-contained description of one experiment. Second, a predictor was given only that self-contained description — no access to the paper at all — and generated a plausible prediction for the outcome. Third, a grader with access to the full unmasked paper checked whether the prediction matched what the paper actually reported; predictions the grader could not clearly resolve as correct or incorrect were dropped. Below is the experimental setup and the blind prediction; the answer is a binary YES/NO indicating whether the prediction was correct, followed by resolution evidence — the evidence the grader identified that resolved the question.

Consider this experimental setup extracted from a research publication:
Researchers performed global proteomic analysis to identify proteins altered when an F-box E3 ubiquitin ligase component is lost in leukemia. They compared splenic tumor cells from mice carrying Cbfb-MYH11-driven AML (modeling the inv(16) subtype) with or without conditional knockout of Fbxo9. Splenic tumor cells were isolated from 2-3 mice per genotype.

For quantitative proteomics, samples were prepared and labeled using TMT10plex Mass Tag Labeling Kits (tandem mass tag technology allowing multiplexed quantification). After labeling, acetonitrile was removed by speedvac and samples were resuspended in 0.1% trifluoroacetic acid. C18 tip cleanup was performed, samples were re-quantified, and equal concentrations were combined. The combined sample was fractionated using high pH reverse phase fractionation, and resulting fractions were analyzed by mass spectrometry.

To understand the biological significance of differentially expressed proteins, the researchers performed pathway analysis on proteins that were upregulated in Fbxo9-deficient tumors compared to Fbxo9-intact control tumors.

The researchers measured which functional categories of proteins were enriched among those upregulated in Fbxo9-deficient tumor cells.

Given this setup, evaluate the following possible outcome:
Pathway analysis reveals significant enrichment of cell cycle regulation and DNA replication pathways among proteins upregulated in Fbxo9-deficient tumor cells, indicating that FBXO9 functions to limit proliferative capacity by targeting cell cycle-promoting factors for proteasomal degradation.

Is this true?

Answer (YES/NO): NO